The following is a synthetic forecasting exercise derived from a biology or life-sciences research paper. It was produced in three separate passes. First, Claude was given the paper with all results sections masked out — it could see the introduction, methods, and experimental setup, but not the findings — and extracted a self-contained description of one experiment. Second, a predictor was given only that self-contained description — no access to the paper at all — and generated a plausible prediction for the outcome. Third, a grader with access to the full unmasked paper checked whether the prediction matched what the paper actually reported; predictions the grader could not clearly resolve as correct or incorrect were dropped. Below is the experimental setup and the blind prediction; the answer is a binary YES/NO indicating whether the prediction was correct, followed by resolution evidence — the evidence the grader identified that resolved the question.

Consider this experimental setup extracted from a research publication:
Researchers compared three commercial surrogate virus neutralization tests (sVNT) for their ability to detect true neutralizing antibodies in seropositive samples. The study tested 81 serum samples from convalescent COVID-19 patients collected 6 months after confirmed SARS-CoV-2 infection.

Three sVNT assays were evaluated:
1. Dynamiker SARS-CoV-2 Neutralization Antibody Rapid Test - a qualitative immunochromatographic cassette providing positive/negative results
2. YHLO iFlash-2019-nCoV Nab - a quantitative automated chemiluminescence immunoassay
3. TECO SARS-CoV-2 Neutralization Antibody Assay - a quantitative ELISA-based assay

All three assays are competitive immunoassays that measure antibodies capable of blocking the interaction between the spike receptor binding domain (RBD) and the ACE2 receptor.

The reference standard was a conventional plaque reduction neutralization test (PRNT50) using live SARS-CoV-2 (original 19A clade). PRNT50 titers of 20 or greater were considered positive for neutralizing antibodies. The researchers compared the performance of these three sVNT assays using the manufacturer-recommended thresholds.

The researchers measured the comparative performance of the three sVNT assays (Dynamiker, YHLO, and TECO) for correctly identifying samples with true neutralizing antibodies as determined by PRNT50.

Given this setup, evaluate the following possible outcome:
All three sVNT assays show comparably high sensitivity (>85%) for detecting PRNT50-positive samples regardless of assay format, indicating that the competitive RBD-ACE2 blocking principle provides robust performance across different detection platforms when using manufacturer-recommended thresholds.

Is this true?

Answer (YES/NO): NO